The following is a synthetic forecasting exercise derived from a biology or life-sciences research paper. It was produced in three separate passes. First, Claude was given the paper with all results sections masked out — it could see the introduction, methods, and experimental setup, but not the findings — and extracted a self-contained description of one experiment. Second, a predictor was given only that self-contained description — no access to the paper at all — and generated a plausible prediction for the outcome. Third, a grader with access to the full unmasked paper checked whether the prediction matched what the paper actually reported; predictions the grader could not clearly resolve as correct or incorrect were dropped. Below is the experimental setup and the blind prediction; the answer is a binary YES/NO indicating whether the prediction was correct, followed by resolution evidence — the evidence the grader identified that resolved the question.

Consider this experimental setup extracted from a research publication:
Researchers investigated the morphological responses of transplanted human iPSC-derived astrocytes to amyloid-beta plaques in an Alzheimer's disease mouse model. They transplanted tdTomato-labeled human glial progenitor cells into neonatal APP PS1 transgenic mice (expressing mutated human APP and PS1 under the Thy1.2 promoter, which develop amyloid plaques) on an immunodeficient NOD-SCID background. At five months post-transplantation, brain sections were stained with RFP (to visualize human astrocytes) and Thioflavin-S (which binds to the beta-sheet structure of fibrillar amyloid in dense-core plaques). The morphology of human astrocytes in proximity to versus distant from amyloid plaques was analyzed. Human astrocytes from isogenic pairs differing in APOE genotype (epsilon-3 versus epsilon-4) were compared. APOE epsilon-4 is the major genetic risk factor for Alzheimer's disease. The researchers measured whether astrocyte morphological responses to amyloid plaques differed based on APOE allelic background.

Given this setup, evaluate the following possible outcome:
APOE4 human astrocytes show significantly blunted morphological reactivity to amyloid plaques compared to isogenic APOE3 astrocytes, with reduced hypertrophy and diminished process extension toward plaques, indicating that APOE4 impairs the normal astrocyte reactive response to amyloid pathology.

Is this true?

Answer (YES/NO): NO